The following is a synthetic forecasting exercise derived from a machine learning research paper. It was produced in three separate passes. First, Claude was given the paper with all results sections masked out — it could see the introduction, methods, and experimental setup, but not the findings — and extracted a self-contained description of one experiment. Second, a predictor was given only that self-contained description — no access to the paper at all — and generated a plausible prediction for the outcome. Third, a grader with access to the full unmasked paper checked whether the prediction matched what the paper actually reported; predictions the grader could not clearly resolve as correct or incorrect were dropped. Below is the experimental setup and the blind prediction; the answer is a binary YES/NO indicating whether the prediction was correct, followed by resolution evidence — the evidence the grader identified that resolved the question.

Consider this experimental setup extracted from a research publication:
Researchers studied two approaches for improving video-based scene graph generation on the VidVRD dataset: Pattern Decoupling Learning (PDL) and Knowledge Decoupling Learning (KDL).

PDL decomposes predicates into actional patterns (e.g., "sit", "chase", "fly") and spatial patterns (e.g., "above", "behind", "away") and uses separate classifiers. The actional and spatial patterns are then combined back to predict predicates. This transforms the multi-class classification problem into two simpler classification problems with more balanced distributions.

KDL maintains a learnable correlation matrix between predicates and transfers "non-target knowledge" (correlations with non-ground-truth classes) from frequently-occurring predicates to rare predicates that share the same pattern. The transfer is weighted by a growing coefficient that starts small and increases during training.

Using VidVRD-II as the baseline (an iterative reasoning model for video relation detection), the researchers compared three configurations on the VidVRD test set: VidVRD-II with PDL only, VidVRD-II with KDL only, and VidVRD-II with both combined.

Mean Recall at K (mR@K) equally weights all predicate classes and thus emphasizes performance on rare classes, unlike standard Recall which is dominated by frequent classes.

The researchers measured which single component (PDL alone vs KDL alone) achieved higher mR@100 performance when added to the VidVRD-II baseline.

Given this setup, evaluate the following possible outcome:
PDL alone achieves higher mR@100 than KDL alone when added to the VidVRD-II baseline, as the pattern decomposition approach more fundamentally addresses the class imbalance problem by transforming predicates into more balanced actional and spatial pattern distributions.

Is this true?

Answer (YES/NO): YES